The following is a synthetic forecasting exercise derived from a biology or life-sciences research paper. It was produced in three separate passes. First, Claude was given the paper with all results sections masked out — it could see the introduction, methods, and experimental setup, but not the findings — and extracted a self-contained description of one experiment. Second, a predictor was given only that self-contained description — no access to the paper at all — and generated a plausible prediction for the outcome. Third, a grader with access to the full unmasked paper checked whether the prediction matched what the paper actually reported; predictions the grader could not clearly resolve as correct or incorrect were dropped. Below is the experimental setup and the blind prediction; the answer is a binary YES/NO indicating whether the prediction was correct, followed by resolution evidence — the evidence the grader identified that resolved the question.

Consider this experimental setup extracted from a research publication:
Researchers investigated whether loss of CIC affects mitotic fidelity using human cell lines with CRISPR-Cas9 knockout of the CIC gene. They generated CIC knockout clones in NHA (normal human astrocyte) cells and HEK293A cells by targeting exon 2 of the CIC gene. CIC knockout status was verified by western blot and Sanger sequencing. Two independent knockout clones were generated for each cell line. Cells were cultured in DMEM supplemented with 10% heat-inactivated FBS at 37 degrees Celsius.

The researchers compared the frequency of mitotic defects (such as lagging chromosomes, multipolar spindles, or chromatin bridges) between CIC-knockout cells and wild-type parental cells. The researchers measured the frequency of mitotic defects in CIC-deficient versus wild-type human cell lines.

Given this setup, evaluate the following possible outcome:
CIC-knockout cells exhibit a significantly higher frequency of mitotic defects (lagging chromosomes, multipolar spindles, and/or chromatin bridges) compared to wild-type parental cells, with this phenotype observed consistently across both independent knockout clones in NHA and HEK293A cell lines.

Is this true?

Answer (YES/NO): YES